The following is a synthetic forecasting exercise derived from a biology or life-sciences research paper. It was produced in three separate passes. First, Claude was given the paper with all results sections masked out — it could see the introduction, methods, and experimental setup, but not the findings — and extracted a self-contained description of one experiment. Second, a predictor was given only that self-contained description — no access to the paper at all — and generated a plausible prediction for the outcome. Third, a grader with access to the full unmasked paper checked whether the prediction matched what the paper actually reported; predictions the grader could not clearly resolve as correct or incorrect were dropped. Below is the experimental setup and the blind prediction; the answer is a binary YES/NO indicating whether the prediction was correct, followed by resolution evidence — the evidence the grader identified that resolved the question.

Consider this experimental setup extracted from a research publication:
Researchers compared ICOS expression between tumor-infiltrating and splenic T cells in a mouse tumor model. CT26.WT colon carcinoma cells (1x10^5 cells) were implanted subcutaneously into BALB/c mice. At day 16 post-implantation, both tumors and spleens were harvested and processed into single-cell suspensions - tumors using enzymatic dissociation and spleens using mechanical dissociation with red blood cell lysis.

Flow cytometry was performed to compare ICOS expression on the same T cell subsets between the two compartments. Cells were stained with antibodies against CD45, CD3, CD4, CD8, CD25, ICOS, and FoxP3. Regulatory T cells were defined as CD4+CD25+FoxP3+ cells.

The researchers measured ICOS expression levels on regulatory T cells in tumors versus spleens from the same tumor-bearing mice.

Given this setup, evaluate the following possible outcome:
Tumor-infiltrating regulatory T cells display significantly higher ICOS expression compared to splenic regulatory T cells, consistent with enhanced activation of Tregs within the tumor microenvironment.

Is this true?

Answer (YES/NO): YES